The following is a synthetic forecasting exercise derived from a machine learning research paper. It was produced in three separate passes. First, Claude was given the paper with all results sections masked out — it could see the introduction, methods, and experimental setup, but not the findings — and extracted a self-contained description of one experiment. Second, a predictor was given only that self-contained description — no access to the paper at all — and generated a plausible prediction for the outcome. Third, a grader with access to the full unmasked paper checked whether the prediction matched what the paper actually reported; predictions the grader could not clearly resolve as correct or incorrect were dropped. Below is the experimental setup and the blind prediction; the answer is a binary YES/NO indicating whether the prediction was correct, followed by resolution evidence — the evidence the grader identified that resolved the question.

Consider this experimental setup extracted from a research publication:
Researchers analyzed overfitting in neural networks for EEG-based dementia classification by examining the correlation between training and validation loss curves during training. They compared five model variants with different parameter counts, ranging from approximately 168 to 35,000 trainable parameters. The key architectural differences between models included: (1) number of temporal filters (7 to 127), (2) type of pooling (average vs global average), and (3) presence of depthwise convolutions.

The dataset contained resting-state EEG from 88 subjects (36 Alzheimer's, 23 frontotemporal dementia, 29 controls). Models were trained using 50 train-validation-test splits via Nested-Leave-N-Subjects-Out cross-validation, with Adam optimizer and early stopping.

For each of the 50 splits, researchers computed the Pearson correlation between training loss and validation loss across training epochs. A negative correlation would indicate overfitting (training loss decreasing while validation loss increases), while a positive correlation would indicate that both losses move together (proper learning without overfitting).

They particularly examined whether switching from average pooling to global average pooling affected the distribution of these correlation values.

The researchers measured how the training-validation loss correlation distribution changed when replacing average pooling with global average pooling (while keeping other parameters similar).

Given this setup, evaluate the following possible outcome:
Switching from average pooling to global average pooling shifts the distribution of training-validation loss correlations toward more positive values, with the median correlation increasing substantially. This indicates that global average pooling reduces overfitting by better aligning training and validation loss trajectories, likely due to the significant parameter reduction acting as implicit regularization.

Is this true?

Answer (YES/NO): YES